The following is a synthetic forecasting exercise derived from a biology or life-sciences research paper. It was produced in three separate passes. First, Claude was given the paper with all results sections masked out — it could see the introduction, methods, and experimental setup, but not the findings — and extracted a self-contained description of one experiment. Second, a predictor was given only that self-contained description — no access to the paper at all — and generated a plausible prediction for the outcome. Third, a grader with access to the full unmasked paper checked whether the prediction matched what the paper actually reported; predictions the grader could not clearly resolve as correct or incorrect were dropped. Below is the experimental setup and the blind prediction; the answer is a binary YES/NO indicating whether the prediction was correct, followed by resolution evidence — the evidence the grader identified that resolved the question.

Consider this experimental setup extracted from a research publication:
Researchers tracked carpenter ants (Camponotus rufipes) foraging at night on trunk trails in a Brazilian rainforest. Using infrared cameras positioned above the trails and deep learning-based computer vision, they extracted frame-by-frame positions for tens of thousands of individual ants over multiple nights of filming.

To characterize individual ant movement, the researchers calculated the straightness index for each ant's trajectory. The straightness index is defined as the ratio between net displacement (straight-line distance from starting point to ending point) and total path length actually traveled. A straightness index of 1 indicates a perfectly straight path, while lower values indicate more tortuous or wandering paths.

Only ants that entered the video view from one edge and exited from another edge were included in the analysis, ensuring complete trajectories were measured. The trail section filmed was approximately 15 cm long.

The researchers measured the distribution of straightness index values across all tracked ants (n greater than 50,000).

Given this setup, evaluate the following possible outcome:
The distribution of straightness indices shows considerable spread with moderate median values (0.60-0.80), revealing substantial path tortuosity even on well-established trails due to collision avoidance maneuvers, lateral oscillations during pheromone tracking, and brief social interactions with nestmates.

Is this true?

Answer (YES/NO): NO